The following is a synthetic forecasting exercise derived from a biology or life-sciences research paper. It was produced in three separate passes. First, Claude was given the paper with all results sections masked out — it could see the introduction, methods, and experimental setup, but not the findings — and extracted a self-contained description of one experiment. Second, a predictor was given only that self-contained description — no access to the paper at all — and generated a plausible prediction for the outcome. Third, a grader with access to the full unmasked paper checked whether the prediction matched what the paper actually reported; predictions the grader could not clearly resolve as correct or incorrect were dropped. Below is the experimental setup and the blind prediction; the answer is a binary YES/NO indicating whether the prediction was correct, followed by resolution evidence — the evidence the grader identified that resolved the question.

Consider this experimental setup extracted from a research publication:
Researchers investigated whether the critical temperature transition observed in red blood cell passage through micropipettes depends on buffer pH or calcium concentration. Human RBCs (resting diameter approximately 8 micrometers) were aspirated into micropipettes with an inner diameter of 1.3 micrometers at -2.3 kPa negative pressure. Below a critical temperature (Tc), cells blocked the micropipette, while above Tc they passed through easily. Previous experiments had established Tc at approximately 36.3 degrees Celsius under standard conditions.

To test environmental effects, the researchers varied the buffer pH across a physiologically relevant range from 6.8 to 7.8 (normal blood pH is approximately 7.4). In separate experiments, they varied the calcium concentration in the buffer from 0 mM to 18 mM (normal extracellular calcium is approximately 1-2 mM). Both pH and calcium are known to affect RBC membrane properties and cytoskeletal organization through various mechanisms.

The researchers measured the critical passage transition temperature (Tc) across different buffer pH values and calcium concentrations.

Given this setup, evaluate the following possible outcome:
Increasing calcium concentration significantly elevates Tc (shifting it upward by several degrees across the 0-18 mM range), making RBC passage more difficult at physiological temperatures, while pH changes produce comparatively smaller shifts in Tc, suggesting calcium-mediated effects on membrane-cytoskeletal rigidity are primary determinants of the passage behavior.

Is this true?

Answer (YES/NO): NO